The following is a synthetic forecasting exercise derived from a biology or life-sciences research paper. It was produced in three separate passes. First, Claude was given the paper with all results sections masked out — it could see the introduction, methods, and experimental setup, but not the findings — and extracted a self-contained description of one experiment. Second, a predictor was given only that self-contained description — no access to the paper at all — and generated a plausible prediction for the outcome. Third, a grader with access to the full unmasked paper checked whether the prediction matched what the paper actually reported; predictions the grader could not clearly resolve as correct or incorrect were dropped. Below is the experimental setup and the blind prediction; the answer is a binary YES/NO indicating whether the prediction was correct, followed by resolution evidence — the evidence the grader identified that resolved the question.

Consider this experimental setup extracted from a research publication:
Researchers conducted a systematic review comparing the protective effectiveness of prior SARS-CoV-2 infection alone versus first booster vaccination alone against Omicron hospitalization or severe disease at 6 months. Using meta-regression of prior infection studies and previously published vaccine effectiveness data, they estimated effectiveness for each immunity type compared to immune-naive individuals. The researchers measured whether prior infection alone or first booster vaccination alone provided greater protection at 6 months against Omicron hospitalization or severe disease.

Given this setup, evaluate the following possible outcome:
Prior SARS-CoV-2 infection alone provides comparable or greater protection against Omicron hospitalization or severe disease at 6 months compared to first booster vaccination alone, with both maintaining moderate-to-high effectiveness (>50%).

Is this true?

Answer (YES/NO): YES